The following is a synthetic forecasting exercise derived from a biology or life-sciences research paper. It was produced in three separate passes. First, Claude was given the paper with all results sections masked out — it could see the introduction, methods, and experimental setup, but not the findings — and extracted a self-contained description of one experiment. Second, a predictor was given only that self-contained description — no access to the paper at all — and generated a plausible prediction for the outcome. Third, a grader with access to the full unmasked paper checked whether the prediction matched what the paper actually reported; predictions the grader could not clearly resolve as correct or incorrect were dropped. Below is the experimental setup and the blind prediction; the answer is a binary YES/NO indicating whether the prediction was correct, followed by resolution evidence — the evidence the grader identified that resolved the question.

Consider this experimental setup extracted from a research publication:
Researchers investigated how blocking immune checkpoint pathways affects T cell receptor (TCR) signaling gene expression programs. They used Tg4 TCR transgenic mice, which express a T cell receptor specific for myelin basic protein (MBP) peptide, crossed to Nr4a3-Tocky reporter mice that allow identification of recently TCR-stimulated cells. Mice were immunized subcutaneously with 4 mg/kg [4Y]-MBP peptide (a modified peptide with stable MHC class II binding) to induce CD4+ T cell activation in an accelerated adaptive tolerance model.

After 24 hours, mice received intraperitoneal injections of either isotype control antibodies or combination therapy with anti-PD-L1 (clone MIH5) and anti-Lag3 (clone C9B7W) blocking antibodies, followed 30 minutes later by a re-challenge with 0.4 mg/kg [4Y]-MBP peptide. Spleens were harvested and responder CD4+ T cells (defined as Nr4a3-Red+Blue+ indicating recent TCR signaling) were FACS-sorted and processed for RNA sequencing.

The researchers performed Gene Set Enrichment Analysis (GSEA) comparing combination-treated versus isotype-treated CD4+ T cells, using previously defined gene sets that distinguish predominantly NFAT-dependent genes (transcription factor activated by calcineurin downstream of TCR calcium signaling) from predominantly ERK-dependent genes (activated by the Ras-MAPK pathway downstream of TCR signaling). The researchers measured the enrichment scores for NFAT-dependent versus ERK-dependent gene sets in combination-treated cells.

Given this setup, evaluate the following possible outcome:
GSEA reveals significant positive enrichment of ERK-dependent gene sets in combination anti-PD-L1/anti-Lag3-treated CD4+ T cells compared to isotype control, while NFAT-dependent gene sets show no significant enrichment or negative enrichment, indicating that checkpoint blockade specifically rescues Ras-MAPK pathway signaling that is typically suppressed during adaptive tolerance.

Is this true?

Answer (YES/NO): NO